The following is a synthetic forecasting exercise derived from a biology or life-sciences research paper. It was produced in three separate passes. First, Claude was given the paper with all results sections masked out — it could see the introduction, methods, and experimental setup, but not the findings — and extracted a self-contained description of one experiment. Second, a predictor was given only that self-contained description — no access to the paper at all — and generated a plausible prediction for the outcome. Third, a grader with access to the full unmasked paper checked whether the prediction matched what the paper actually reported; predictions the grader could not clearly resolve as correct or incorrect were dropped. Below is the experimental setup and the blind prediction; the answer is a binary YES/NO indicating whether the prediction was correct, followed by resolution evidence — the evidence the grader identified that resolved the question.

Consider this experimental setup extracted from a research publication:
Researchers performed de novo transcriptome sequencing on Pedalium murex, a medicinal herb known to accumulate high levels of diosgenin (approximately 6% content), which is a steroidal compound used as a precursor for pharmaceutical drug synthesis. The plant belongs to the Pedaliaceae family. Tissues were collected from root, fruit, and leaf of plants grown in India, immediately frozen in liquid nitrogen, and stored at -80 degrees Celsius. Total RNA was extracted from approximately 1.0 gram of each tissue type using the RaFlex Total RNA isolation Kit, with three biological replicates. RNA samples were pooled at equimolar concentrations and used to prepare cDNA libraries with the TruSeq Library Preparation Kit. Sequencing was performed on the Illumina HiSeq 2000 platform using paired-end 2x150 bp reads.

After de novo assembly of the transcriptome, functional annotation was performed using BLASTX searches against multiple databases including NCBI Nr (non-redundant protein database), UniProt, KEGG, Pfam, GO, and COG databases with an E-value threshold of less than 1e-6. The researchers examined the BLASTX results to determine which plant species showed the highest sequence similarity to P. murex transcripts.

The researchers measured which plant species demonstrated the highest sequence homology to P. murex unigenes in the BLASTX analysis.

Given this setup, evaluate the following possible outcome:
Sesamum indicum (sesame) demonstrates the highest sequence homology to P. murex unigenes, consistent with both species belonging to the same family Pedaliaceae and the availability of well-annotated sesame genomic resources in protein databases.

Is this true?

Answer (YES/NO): YES